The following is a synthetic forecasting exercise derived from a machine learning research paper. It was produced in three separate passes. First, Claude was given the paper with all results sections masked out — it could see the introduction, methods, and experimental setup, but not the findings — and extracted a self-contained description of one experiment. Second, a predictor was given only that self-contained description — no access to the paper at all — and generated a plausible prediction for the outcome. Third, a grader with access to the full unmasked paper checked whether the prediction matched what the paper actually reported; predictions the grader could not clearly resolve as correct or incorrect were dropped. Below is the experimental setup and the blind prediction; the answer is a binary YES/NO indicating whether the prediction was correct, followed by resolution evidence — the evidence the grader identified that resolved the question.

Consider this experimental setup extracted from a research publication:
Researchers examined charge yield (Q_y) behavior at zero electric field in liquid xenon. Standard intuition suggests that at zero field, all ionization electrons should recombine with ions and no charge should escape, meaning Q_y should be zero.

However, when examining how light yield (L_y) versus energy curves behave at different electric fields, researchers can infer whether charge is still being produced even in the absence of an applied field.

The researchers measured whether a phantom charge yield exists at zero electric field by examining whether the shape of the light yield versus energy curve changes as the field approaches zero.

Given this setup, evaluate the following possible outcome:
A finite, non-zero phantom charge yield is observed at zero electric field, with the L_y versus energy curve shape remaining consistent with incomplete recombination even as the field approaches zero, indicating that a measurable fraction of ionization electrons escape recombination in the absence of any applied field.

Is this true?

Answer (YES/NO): YES